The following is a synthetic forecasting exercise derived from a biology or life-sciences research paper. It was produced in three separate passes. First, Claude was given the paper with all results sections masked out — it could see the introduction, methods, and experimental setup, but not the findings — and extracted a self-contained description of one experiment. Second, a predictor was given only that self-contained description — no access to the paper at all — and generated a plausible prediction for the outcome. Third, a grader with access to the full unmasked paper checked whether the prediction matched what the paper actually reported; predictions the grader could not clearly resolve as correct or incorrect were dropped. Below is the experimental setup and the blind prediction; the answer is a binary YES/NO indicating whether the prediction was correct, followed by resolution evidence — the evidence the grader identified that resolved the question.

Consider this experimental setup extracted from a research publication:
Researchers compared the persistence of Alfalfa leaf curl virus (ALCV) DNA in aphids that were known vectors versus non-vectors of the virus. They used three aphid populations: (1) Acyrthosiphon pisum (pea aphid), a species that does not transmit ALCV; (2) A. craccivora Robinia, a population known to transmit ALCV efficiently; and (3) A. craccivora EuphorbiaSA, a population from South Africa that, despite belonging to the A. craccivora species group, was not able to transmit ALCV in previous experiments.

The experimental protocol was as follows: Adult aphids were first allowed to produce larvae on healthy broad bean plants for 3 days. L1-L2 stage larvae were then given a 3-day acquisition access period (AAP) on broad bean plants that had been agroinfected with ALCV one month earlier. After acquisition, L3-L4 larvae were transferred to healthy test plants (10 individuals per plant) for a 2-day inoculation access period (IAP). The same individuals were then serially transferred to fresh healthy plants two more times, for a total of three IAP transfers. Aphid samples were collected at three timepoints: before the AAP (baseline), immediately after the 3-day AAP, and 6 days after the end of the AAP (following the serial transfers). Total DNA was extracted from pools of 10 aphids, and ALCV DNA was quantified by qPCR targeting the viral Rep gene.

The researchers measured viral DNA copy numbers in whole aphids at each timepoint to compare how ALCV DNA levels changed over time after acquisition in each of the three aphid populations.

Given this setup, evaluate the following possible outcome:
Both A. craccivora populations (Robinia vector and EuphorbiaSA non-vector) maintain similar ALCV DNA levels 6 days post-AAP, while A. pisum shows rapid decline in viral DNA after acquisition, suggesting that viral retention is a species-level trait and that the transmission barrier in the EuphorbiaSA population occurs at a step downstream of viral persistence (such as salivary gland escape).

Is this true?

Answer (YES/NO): NO